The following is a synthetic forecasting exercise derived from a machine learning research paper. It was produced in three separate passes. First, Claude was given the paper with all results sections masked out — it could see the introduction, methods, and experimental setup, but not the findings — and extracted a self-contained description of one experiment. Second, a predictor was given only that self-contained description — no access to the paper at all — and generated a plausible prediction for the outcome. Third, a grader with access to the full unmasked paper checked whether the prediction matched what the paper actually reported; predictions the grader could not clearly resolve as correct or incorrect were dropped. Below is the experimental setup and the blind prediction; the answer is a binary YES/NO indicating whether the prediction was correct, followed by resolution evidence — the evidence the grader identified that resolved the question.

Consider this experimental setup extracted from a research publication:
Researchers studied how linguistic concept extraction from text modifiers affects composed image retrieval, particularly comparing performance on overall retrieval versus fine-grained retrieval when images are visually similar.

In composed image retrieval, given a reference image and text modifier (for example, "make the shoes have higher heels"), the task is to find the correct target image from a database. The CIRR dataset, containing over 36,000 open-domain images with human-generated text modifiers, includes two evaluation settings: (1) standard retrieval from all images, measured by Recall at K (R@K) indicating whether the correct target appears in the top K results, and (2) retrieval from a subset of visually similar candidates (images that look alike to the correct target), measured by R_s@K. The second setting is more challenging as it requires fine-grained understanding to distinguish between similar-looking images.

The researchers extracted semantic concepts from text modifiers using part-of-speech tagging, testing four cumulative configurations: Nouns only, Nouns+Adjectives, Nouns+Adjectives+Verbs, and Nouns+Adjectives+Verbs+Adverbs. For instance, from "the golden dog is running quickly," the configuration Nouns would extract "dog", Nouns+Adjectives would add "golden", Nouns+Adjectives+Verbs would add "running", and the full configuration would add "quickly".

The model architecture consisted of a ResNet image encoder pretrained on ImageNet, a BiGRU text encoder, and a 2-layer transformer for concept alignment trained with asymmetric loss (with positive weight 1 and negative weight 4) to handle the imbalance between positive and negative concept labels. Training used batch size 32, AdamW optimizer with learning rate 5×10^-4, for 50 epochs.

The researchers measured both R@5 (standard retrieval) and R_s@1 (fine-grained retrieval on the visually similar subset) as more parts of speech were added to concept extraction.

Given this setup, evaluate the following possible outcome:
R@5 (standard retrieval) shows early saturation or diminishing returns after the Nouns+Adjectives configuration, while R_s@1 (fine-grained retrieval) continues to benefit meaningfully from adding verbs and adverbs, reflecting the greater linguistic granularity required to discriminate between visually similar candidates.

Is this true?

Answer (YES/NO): NO